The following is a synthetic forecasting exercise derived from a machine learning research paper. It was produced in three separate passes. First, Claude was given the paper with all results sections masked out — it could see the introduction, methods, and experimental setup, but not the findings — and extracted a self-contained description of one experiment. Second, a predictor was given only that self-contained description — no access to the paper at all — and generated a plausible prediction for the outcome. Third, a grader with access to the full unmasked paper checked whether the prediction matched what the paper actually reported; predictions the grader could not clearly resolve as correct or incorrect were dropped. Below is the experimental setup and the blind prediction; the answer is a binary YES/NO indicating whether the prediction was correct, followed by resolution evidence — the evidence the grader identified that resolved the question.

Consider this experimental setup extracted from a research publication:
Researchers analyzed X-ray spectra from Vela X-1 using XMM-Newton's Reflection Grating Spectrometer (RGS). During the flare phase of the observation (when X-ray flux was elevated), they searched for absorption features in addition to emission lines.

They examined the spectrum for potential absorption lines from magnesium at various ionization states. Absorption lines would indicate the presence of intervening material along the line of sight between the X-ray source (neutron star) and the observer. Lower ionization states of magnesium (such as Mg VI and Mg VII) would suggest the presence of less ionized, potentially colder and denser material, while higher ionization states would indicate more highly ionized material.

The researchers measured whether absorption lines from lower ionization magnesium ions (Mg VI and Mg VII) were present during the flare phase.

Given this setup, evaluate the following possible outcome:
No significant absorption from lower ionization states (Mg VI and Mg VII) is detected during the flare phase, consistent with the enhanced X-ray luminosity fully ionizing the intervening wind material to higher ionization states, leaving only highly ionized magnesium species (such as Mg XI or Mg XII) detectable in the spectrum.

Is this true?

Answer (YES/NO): NO